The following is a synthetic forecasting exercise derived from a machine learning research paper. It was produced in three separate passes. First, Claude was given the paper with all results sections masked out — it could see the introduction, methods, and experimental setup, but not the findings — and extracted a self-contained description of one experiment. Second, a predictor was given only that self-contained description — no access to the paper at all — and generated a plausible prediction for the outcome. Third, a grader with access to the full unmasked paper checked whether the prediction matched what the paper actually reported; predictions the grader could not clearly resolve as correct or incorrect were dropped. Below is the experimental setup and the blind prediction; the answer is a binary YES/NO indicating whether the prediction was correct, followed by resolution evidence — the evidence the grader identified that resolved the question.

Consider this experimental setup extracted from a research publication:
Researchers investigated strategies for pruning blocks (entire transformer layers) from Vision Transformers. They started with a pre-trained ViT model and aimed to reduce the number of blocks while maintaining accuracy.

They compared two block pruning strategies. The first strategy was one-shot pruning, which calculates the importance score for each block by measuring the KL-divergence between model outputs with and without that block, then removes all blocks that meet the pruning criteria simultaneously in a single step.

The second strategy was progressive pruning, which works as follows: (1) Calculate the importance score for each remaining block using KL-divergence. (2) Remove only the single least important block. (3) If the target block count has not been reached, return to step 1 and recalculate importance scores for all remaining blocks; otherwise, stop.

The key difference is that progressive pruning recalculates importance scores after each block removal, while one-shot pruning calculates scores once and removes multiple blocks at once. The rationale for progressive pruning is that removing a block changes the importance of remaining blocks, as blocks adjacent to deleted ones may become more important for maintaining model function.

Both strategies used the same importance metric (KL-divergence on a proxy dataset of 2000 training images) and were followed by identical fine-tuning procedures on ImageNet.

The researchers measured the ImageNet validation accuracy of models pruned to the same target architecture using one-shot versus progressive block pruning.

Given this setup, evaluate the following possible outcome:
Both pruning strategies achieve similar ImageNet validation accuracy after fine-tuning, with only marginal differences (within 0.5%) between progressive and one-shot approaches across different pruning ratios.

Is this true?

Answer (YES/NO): NO